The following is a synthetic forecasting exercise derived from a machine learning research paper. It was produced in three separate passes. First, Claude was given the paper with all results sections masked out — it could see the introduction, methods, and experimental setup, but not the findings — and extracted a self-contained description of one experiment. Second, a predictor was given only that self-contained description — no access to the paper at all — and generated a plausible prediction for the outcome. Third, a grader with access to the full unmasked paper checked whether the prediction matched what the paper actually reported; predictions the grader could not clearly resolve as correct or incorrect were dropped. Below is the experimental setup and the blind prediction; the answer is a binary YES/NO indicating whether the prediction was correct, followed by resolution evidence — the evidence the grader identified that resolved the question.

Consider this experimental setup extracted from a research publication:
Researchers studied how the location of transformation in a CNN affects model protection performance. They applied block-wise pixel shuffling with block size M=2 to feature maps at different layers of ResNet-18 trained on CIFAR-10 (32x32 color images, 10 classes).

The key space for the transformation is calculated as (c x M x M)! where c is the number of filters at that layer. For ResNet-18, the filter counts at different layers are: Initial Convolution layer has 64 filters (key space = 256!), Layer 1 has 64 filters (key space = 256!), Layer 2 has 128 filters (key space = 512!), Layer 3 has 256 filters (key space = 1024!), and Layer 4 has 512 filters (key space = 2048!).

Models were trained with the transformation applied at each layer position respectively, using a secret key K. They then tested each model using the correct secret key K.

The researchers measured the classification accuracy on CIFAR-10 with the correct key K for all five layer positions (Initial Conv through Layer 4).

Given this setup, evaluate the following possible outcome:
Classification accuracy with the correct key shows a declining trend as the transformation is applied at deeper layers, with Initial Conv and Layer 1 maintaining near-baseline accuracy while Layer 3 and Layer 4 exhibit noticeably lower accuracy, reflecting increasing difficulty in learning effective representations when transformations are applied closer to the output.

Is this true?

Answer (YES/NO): NO